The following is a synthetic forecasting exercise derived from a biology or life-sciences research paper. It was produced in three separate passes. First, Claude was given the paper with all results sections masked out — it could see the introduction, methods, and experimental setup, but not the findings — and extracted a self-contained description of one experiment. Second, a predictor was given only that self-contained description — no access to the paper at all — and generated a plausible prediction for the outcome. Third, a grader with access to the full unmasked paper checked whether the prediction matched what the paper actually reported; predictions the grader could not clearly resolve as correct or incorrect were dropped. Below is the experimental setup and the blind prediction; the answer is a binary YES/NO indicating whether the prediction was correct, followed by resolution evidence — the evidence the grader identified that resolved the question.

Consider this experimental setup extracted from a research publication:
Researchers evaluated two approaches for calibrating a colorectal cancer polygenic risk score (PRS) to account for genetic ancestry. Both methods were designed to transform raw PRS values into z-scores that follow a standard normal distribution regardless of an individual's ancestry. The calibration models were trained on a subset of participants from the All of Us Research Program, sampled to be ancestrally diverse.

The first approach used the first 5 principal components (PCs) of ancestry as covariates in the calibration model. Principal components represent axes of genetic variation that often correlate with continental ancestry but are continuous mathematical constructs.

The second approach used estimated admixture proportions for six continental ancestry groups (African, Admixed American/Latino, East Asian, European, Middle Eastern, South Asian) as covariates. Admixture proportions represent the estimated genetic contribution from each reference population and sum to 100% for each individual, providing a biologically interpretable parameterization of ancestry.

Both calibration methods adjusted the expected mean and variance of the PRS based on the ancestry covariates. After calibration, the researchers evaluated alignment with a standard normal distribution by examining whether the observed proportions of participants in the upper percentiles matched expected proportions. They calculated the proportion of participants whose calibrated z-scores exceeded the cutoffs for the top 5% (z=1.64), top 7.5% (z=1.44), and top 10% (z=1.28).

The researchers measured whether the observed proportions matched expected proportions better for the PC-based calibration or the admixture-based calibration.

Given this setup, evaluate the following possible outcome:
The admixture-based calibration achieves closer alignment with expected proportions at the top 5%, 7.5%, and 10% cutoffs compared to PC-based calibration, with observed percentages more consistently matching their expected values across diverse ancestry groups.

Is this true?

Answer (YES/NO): YES